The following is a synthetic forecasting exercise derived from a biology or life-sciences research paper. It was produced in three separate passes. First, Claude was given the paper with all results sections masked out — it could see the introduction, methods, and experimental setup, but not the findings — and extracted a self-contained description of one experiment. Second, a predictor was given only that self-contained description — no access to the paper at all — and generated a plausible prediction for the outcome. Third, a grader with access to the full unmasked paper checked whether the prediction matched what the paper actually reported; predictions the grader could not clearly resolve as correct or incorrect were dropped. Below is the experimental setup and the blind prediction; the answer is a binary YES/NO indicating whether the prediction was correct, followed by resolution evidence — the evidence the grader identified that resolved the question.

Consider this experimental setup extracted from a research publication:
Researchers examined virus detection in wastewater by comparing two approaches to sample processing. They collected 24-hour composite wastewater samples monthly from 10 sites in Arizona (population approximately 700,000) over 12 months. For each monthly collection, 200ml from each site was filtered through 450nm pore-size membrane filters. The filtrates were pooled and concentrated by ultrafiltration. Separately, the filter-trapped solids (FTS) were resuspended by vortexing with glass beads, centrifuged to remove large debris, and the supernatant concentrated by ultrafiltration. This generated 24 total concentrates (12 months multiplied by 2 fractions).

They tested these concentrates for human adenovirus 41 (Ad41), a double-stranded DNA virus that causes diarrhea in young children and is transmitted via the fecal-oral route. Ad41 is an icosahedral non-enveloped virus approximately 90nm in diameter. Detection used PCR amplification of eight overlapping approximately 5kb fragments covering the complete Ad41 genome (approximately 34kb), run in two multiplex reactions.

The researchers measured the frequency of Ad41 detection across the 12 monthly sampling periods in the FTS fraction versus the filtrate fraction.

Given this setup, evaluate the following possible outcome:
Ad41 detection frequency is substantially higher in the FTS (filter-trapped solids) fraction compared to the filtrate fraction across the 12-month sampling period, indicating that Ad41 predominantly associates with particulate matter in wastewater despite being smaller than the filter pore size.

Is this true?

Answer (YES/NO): NO